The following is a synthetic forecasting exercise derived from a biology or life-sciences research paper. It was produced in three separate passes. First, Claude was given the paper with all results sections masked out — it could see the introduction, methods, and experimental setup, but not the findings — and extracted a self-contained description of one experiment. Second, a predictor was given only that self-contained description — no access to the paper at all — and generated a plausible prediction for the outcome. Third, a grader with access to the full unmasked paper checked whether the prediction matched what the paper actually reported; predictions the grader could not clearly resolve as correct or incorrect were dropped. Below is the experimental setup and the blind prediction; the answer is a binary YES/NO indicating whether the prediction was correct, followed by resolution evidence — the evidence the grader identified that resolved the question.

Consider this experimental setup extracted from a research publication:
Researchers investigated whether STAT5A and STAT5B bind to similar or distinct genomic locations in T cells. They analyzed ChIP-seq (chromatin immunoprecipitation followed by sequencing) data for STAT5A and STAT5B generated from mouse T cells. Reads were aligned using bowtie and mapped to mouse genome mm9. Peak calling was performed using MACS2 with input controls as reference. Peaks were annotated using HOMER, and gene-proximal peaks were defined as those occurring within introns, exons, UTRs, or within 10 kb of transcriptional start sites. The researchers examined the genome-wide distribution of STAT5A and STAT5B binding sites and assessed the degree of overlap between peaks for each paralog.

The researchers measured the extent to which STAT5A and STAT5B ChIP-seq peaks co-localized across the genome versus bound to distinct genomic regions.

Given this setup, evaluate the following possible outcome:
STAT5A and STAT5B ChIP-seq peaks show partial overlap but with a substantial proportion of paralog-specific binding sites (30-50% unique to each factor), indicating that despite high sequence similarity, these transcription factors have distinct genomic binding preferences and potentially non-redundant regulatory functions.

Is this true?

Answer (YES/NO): NO